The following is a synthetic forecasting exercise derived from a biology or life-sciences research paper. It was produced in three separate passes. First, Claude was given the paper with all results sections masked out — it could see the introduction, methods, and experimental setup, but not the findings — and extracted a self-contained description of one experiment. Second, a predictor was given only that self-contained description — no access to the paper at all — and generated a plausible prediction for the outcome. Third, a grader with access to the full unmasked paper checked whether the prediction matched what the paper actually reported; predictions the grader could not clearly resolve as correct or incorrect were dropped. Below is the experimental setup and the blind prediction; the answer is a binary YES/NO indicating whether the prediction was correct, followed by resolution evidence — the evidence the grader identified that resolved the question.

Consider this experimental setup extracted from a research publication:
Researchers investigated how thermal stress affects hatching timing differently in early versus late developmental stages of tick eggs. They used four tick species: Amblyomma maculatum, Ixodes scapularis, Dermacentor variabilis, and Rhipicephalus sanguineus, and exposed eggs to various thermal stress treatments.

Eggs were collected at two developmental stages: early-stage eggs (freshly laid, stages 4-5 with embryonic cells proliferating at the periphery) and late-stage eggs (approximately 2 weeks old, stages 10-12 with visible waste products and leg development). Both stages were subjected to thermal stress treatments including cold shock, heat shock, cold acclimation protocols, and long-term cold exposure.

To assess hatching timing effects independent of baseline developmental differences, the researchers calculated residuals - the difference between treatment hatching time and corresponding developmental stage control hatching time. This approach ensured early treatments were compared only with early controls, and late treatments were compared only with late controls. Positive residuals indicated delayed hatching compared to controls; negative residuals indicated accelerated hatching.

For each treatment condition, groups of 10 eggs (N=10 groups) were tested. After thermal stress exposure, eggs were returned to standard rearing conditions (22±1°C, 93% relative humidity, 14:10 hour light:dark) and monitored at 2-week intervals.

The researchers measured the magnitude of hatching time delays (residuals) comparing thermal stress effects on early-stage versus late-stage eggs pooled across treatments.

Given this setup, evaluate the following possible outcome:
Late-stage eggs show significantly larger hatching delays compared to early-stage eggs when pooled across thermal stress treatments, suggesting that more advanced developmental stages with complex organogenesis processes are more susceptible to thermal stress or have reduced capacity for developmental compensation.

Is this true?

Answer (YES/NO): YES